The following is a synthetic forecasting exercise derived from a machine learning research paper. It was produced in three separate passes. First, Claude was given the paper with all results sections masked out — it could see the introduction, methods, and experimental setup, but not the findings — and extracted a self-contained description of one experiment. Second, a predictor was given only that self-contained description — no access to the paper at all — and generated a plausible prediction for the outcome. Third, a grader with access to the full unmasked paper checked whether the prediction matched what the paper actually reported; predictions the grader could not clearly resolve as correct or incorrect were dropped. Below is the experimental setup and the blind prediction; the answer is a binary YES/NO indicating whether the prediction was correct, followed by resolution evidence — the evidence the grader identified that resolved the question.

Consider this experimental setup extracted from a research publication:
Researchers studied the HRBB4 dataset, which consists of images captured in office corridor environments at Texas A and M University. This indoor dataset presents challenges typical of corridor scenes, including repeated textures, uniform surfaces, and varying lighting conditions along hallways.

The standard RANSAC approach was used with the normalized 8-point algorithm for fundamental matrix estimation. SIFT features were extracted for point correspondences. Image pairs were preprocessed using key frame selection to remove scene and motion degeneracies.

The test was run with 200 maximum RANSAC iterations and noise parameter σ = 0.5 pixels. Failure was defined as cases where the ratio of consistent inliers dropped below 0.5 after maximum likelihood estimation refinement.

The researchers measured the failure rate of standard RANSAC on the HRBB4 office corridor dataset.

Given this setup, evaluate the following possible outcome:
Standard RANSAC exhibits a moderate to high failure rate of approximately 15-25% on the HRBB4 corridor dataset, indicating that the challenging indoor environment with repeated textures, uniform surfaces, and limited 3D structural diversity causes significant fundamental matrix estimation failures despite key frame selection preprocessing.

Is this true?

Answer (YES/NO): NO